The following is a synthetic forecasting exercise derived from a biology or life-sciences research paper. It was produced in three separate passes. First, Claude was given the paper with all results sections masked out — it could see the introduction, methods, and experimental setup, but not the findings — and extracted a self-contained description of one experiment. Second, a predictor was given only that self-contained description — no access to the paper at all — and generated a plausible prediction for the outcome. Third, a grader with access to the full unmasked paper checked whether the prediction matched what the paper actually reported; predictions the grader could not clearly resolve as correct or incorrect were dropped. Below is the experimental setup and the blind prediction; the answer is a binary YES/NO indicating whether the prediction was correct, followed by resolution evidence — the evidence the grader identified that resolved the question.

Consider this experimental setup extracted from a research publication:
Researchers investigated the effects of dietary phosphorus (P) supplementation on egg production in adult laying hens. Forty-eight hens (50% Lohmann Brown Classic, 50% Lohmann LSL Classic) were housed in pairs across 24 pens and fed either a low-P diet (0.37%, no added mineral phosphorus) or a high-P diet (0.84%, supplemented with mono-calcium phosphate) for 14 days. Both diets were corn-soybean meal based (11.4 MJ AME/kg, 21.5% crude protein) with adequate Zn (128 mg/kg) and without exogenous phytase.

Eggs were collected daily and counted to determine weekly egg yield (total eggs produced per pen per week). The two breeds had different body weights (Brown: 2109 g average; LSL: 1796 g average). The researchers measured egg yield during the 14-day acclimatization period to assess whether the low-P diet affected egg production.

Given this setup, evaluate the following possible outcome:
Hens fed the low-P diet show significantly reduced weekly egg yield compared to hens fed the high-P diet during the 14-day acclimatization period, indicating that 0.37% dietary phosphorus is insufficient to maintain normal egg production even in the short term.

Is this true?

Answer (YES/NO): NO